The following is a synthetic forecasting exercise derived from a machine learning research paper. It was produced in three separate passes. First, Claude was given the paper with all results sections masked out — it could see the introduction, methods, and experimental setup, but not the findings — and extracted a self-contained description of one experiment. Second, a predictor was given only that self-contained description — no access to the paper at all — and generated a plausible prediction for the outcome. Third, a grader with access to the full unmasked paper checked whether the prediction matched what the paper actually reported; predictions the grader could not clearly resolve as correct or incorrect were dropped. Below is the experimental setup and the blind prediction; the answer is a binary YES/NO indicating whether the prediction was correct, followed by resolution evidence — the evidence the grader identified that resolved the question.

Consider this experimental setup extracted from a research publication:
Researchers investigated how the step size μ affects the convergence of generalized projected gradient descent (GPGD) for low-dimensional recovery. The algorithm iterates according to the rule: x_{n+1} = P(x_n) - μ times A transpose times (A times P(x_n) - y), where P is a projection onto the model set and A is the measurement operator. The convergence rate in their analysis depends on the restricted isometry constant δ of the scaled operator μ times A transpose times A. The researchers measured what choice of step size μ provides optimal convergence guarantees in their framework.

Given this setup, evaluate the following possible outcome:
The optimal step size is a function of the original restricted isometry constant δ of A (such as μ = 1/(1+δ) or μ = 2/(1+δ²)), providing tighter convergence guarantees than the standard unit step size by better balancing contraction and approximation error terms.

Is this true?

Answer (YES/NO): NO